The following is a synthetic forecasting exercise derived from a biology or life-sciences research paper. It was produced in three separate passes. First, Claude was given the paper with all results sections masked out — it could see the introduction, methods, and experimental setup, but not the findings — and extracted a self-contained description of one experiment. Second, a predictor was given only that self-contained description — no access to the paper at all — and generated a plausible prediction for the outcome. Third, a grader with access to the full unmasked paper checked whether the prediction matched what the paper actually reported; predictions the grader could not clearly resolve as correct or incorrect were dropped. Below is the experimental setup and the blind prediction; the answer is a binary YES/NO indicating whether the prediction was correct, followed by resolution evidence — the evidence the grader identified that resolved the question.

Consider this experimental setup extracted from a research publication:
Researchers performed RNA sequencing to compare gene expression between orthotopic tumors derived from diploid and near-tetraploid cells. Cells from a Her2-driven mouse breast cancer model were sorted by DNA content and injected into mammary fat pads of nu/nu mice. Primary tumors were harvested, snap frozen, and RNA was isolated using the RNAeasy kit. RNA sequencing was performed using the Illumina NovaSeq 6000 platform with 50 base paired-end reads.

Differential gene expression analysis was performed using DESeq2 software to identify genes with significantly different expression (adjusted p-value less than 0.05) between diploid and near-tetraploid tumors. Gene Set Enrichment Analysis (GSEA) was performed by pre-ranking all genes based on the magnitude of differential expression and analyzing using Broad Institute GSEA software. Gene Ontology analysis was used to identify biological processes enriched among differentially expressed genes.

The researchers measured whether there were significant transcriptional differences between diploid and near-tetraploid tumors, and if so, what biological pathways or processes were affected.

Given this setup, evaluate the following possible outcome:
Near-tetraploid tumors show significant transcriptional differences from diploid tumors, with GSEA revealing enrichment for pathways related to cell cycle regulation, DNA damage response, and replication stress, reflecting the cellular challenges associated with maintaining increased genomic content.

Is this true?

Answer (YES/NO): NO